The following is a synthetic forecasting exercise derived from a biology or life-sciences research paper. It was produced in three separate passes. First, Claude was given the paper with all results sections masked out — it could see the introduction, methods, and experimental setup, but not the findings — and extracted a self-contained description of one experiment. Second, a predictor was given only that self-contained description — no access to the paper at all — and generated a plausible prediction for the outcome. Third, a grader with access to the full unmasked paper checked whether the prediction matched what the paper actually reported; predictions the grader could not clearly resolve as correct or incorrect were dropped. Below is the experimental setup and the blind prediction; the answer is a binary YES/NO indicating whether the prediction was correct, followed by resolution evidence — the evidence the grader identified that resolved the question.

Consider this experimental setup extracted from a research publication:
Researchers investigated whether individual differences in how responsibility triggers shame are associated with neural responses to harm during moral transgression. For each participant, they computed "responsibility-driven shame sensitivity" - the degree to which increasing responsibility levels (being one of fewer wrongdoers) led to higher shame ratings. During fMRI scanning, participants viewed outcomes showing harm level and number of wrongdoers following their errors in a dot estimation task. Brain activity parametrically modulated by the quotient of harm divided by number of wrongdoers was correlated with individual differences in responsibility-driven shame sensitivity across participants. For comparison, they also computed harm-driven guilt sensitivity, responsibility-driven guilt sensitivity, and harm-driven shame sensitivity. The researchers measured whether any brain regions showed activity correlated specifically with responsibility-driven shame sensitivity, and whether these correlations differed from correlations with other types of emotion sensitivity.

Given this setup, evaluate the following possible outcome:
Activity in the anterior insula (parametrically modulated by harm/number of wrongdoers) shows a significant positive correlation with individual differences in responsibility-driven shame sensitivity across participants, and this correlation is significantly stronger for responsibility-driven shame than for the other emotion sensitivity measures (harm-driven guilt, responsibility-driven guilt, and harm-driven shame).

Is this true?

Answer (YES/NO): NO